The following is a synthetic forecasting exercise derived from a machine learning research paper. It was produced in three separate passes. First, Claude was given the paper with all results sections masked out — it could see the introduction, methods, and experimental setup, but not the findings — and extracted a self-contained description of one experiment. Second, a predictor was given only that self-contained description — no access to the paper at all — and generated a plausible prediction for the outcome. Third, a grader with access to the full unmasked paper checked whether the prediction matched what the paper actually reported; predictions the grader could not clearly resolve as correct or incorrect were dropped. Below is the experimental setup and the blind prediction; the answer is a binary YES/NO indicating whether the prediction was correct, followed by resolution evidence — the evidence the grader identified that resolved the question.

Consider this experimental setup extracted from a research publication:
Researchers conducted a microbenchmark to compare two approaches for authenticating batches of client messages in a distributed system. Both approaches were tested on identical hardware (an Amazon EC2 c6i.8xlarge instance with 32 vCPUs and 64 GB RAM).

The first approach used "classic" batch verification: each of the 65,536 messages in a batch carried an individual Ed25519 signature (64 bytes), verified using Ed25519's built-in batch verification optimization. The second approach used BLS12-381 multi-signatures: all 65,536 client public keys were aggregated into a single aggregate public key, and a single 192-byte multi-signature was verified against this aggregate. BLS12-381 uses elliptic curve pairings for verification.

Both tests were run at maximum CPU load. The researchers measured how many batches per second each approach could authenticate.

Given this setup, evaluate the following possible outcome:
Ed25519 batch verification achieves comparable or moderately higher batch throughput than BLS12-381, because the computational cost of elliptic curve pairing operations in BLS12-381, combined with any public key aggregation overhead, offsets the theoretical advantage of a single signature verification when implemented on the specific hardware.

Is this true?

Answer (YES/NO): NO